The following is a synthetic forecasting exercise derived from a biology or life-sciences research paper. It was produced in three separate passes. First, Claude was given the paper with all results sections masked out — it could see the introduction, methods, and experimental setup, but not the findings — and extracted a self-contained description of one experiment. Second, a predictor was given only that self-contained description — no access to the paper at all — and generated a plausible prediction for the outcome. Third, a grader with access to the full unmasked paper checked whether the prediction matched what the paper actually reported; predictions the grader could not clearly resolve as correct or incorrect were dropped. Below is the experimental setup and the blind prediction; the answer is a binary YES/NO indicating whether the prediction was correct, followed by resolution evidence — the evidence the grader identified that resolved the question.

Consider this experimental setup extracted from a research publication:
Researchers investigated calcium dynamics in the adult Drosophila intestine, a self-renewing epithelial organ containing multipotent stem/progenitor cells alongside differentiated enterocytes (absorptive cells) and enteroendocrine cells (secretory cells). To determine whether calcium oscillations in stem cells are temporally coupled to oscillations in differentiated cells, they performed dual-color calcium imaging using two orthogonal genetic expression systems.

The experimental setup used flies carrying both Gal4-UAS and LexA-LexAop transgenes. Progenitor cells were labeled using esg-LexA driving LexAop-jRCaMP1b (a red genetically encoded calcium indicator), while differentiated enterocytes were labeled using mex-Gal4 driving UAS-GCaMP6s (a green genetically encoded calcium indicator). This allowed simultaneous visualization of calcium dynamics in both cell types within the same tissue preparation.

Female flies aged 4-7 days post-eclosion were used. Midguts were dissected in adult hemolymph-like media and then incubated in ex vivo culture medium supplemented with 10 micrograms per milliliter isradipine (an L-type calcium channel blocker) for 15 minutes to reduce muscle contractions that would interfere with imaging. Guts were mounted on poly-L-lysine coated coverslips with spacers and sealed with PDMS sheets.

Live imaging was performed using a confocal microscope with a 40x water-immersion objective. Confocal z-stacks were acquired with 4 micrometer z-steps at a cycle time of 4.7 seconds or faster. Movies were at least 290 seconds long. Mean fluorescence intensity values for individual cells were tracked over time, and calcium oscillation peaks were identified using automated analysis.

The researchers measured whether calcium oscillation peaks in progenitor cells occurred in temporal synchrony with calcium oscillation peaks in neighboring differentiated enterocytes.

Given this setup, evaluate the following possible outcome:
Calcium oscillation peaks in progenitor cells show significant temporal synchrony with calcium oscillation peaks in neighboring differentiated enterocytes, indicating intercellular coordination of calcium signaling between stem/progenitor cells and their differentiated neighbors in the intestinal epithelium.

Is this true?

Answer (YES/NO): NO